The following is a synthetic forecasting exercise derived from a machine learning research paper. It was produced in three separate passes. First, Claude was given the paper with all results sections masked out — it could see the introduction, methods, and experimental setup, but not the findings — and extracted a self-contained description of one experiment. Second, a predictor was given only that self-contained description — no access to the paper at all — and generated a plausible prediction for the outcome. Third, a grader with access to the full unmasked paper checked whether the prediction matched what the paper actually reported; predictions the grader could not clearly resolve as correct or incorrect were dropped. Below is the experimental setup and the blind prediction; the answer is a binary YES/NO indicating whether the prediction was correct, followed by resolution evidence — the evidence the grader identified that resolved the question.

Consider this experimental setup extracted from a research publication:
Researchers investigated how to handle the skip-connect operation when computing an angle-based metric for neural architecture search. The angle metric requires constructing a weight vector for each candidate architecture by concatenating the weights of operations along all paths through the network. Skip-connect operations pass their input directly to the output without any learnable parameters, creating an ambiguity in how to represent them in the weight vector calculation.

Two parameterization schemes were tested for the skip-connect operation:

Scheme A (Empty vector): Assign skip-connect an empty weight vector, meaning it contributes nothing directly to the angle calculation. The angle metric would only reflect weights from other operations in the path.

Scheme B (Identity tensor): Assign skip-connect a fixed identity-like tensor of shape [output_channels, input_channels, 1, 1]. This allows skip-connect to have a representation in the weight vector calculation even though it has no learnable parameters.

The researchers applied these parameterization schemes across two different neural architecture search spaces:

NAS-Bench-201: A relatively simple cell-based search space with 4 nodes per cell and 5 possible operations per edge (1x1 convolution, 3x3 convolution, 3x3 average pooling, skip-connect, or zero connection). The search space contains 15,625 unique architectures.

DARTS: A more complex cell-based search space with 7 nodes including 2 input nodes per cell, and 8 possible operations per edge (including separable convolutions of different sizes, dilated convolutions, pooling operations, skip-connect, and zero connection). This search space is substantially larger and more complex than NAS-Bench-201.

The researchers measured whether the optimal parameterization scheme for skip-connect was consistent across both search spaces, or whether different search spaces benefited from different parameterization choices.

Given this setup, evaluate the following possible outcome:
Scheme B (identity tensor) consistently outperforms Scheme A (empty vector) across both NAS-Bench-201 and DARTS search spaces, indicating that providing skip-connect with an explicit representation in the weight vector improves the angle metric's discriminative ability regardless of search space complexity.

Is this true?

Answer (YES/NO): NO